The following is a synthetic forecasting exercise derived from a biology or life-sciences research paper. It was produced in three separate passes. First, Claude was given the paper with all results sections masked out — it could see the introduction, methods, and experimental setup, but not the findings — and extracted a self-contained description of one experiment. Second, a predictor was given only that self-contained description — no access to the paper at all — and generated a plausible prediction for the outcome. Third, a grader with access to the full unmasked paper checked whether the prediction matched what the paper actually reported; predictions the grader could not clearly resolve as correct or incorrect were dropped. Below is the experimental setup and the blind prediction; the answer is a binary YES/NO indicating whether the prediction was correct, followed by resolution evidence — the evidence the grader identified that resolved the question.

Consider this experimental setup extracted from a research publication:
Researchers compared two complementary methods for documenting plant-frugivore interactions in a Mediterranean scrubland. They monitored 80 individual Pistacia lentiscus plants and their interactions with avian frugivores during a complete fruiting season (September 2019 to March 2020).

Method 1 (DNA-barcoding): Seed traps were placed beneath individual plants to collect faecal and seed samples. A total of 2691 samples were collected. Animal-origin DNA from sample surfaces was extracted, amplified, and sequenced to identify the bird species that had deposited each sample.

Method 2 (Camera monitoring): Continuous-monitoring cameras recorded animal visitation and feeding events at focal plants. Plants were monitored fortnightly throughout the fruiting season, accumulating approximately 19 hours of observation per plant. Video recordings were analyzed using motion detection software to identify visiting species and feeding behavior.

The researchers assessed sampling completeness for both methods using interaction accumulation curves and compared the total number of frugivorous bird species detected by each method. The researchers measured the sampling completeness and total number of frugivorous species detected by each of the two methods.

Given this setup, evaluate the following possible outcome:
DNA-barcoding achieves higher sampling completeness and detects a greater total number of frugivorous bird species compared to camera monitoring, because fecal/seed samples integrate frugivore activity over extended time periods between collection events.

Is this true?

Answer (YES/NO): NO